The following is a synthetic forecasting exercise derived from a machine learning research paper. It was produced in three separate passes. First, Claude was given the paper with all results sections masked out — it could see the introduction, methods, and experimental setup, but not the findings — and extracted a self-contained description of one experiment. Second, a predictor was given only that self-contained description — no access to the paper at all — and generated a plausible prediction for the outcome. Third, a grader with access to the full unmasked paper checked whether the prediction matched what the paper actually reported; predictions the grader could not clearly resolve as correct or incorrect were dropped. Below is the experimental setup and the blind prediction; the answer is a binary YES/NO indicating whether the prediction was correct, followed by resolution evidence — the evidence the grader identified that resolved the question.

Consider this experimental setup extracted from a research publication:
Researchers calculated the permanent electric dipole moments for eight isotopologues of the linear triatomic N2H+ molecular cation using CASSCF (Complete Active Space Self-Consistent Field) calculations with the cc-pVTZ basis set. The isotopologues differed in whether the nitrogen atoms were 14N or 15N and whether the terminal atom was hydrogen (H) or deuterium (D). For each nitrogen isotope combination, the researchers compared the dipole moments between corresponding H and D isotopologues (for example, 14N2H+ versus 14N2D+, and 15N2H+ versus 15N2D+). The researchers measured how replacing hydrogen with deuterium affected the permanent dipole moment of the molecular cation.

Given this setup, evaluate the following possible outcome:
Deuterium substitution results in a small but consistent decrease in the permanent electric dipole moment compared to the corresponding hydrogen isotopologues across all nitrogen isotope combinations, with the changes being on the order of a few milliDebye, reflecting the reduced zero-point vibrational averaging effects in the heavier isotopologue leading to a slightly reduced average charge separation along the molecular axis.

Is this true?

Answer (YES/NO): NO